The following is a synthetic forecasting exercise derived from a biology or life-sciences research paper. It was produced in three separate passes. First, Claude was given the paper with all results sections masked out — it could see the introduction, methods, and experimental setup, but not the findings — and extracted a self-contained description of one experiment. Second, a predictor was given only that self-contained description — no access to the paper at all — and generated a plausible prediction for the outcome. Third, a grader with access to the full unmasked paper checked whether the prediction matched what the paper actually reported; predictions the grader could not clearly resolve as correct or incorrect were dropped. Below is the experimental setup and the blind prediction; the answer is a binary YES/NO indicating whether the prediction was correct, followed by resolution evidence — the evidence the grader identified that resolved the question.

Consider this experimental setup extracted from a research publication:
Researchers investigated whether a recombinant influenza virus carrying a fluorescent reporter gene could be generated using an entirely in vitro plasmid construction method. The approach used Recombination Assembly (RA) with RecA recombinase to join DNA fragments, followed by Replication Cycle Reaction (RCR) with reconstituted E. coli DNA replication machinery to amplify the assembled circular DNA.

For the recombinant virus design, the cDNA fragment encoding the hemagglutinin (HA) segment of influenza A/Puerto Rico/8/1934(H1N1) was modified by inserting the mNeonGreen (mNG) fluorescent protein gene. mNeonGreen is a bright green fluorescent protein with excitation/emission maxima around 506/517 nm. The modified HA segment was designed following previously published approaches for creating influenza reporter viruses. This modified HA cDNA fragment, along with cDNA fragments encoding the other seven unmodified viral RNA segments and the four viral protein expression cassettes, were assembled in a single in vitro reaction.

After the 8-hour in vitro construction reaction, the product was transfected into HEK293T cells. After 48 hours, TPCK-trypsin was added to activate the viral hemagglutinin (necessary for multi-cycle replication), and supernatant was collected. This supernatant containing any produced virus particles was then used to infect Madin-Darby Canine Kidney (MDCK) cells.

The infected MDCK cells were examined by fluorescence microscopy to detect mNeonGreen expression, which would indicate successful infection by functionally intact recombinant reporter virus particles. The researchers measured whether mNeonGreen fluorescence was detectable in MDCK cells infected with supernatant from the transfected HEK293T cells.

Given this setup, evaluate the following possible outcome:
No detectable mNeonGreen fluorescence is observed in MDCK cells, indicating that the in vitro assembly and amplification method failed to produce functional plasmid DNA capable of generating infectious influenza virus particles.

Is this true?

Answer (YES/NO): NO